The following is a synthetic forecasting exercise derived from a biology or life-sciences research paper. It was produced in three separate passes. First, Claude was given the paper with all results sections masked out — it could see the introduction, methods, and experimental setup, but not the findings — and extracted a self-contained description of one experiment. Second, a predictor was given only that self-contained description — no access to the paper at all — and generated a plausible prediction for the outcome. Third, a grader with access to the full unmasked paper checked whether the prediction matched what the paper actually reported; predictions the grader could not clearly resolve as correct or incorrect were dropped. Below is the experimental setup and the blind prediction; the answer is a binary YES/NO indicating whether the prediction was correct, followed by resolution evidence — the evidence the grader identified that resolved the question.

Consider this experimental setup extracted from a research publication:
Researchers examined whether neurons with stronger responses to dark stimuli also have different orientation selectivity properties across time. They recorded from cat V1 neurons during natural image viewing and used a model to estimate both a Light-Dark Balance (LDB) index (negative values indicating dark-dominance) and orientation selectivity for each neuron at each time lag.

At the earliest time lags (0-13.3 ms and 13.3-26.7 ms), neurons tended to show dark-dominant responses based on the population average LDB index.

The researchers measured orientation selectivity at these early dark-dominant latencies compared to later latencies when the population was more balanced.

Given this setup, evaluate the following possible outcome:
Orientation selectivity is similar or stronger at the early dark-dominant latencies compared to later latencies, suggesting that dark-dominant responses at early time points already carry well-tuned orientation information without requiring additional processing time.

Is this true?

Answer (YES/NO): NO